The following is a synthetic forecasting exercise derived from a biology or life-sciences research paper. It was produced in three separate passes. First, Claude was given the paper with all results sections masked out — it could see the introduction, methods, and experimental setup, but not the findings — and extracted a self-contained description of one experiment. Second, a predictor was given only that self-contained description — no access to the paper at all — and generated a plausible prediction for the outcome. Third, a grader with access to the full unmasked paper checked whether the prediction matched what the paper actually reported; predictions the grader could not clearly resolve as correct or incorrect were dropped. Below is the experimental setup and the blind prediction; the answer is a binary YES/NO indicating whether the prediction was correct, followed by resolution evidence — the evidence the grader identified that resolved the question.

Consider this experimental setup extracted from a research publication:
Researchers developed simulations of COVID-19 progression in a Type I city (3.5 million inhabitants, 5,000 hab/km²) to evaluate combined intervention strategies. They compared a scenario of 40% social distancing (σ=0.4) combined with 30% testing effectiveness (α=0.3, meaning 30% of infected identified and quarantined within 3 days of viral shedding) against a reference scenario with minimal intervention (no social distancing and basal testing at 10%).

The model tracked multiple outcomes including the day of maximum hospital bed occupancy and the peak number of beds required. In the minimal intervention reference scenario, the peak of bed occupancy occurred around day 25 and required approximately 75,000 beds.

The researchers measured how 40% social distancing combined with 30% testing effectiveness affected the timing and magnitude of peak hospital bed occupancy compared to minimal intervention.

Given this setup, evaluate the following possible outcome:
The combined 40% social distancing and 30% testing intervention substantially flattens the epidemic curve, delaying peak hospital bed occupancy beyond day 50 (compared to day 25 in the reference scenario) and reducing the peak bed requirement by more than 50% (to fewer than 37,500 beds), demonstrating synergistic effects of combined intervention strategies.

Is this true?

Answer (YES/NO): YES